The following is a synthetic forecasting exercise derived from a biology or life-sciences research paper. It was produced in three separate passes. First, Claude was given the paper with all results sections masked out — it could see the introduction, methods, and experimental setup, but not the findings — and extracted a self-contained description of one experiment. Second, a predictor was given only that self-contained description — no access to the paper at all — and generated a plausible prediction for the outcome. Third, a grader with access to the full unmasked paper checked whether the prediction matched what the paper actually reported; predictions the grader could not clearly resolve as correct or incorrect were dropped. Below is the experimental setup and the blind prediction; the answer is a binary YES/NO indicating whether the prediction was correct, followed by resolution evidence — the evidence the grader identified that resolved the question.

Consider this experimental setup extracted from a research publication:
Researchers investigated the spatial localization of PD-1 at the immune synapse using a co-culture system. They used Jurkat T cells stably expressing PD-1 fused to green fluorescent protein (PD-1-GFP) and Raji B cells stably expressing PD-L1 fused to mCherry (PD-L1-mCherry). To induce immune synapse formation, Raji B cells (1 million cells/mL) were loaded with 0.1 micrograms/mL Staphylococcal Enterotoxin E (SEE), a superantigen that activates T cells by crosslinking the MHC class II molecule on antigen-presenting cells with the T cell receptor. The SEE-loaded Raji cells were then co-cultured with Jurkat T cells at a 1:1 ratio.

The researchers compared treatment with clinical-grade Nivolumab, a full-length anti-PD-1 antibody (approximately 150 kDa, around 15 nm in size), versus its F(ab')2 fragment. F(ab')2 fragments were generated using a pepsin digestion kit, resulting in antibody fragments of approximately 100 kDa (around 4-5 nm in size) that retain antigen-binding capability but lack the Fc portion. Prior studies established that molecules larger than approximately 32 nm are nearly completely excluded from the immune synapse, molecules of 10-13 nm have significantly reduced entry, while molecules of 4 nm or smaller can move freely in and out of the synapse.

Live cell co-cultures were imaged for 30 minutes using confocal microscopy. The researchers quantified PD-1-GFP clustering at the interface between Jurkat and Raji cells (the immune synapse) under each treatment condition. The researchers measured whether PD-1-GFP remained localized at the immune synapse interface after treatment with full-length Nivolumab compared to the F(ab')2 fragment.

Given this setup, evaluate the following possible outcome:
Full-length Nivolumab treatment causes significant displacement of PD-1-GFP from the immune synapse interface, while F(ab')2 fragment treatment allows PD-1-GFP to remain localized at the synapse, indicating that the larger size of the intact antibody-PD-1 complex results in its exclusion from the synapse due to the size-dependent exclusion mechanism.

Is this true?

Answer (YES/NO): YES